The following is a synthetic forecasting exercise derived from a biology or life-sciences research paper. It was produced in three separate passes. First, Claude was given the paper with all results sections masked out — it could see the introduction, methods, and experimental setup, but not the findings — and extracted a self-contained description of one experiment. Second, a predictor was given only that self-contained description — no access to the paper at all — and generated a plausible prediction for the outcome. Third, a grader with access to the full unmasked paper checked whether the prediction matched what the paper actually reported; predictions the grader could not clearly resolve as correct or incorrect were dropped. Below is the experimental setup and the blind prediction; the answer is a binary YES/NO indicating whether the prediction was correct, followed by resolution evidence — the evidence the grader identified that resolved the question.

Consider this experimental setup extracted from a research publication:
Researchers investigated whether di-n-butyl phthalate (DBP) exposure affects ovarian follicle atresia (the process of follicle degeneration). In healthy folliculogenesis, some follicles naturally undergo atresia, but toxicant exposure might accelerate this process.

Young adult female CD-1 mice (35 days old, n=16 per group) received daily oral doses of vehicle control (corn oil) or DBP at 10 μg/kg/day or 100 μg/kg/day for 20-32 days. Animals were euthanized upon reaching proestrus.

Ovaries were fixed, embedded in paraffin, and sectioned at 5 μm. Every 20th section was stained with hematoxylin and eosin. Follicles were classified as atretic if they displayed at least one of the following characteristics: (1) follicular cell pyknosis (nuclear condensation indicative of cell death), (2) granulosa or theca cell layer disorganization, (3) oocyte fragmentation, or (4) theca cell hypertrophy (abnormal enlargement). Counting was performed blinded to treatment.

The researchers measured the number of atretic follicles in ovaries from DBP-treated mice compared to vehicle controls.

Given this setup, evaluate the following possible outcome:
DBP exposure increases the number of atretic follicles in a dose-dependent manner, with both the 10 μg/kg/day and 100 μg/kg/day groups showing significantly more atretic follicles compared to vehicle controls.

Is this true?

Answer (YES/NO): NO